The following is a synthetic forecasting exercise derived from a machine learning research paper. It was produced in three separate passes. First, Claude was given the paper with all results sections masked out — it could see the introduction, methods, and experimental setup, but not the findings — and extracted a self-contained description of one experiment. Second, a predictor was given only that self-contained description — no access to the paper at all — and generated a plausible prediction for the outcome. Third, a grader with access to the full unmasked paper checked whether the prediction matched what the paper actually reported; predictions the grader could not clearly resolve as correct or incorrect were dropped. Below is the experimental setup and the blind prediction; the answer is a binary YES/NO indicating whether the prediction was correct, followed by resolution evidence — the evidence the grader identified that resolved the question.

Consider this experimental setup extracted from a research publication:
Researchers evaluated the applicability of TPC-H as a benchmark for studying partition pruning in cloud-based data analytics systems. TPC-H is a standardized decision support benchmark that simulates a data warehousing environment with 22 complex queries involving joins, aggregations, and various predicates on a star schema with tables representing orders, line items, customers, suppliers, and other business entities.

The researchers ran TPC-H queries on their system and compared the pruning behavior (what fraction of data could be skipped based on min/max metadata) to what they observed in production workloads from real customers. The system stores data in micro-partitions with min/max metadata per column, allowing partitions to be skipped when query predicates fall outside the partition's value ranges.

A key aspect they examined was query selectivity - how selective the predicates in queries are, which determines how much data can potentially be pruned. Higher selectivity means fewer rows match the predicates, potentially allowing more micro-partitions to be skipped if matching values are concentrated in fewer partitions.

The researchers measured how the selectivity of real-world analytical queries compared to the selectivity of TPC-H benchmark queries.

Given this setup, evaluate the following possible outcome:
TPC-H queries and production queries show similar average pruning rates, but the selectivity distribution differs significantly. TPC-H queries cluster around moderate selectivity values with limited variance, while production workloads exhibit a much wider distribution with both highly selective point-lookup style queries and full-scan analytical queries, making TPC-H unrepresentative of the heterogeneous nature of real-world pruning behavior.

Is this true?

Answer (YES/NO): NO